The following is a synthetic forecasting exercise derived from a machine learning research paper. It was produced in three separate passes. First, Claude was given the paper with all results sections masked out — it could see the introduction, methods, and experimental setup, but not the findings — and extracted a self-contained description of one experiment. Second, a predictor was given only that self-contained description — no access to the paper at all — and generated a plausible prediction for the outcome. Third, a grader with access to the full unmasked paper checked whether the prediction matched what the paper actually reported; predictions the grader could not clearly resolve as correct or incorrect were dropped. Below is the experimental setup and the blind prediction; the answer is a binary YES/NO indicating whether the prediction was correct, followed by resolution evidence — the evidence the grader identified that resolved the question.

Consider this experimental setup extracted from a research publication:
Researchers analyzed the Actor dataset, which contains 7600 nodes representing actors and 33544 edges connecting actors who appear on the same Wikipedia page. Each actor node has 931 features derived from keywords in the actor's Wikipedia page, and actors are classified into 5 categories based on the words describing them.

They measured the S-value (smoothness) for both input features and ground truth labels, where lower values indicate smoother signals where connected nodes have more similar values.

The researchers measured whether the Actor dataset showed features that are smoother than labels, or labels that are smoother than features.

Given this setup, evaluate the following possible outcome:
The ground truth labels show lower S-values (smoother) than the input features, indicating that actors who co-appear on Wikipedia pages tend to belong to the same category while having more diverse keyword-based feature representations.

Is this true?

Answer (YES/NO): YES